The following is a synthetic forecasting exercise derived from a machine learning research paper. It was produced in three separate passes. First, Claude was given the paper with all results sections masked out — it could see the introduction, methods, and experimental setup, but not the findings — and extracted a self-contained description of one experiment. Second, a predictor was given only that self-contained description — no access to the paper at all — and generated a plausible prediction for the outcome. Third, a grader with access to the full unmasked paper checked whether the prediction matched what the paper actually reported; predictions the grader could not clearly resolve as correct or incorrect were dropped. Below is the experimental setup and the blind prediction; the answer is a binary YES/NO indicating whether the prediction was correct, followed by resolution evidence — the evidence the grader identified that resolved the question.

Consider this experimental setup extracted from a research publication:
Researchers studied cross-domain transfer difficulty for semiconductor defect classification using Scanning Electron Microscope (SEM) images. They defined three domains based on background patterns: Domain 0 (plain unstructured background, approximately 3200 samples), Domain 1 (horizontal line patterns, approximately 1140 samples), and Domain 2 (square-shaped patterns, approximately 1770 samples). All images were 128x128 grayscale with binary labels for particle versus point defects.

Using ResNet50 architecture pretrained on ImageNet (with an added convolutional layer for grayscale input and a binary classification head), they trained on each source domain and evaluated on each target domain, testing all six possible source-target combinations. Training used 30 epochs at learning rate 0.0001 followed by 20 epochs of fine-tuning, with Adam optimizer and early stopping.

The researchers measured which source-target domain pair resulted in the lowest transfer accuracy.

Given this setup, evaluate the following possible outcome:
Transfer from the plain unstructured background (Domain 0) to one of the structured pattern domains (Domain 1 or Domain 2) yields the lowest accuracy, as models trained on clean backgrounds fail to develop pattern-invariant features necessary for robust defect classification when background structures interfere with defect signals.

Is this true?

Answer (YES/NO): NO